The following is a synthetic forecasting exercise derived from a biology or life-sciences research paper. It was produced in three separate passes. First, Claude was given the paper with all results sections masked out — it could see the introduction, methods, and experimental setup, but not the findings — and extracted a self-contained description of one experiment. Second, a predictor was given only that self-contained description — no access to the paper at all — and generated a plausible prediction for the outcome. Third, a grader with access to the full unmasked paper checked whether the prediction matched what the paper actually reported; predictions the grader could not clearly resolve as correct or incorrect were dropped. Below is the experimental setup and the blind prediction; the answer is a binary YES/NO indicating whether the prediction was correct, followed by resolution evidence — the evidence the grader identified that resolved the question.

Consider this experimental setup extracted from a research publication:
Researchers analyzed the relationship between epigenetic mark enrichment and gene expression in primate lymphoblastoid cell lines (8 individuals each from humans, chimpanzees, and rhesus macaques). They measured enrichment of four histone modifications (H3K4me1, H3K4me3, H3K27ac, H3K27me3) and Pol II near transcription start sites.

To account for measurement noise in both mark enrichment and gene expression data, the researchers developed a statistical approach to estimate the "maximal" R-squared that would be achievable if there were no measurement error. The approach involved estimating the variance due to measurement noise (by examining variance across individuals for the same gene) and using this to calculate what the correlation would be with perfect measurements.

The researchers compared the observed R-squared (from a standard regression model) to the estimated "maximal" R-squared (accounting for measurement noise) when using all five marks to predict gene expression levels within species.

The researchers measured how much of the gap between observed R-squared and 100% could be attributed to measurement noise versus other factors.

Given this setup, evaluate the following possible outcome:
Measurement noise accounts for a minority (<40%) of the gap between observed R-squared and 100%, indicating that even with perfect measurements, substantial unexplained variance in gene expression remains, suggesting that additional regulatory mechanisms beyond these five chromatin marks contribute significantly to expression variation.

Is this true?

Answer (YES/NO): YES